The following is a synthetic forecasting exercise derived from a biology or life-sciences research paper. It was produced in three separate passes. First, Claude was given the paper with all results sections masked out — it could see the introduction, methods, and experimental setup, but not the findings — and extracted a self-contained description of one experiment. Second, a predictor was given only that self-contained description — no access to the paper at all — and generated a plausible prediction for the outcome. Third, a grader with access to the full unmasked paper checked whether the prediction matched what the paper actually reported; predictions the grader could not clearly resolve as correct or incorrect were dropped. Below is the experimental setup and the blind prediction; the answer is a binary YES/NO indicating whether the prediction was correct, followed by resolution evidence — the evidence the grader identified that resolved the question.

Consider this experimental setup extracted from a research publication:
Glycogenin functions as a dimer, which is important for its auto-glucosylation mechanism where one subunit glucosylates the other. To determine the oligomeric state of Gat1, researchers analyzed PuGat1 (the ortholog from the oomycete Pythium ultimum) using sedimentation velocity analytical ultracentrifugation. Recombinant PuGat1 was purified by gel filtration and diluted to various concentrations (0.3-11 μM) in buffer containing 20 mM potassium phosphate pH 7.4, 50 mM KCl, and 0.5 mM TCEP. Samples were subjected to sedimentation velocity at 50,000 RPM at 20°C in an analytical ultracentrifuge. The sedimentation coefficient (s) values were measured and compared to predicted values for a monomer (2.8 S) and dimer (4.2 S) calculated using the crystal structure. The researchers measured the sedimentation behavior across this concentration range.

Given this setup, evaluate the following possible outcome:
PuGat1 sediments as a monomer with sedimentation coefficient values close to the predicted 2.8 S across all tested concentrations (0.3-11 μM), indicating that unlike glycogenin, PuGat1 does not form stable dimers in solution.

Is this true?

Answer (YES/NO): NO